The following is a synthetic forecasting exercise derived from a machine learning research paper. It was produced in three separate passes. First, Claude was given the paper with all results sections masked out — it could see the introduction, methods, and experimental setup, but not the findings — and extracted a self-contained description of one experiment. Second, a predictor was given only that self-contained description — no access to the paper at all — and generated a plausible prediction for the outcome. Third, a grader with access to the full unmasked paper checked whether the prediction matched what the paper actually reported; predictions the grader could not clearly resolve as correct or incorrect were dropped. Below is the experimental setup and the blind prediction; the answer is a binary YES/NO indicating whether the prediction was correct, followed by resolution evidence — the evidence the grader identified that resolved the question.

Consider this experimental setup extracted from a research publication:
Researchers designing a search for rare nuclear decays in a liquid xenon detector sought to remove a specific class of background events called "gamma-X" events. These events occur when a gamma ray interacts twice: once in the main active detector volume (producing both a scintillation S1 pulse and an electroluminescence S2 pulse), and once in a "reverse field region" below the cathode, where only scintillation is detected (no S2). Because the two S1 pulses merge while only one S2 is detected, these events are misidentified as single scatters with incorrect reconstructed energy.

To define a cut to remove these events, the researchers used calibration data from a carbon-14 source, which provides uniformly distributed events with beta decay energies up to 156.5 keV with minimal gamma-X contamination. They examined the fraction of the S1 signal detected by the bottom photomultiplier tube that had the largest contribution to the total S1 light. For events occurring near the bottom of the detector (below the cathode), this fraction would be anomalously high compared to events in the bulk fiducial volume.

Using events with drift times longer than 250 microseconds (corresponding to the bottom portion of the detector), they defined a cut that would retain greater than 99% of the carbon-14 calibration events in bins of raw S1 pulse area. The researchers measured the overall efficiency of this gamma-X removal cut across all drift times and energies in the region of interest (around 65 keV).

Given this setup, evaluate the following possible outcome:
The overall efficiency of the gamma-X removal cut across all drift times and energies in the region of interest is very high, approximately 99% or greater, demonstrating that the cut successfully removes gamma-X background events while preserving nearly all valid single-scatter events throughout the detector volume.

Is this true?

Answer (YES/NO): YES